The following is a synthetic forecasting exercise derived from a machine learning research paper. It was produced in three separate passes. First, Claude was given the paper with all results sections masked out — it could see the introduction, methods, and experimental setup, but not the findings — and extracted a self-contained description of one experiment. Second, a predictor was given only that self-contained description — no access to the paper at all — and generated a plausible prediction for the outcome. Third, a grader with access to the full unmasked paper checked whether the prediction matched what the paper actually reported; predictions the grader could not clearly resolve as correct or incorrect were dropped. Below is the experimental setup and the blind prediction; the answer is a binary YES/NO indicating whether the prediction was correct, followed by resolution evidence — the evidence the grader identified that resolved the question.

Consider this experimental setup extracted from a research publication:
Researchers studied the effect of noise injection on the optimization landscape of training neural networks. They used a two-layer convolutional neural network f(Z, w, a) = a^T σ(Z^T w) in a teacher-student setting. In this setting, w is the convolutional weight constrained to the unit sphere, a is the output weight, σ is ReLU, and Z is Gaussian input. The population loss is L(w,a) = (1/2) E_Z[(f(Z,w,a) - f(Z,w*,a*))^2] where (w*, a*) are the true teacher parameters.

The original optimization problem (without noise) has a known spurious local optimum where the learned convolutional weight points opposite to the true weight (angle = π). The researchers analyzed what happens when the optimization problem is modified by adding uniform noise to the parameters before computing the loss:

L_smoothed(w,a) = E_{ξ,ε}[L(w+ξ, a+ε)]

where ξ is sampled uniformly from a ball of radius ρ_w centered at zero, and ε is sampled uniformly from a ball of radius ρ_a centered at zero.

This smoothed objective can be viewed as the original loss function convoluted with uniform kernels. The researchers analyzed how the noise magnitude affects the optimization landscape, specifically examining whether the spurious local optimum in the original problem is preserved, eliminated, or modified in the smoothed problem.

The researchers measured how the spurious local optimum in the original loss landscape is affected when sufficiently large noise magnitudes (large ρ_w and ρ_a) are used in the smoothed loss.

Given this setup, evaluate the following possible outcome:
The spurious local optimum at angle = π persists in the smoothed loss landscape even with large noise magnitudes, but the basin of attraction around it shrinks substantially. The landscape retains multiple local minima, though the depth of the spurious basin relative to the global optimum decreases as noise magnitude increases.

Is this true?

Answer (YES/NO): NO